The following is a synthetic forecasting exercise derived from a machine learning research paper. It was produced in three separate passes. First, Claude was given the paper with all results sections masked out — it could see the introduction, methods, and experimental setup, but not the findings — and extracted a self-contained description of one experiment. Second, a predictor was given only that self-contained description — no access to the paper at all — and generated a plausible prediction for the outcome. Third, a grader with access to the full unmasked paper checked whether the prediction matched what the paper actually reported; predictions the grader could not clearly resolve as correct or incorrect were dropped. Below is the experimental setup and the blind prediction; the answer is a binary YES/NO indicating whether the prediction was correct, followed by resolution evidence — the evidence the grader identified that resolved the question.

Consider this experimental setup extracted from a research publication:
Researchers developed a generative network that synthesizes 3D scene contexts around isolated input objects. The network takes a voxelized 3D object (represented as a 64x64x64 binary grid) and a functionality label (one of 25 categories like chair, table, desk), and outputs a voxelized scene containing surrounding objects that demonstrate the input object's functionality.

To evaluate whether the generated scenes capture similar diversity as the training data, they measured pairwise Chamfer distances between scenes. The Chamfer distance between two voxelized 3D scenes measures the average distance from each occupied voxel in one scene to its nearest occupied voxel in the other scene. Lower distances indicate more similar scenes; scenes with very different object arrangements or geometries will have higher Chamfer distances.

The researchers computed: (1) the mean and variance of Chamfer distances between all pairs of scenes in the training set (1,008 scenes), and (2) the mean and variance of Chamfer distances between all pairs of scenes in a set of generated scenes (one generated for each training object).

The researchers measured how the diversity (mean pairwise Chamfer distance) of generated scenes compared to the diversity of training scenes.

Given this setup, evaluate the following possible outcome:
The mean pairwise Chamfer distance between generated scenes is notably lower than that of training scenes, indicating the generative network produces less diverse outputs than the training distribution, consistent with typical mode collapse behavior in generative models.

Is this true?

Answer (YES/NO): NO